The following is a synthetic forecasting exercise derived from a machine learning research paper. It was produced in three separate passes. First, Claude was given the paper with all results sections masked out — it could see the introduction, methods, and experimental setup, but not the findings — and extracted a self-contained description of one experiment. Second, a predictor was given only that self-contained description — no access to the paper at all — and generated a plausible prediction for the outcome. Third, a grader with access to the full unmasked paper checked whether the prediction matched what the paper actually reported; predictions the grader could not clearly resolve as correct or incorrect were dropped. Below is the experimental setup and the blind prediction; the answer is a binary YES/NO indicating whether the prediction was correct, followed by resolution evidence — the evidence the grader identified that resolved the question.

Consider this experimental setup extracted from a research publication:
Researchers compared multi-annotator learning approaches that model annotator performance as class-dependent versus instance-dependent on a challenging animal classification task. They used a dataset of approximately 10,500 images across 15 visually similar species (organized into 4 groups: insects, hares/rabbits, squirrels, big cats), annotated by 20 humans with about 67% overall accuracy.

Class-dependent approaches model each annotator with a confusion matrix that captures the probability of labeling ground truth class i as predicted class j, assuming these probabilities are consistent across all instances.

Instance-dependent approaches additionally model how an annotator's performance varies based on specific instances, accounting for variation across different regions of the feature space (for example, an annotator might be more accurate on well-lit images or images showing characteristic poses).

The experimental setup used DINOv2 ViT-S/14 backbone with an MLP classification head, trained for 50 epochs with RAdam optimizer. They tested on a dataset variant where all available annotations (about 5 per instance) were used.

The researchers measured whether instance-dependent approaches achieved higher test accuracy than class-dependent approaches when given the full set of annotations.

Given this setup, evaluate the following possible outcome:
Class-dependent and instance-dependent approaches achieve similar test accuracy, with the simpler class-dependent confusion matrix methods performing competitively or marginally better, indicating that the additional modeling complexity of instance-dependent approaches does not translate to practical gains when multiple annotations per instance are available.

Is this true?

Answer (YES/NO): YES